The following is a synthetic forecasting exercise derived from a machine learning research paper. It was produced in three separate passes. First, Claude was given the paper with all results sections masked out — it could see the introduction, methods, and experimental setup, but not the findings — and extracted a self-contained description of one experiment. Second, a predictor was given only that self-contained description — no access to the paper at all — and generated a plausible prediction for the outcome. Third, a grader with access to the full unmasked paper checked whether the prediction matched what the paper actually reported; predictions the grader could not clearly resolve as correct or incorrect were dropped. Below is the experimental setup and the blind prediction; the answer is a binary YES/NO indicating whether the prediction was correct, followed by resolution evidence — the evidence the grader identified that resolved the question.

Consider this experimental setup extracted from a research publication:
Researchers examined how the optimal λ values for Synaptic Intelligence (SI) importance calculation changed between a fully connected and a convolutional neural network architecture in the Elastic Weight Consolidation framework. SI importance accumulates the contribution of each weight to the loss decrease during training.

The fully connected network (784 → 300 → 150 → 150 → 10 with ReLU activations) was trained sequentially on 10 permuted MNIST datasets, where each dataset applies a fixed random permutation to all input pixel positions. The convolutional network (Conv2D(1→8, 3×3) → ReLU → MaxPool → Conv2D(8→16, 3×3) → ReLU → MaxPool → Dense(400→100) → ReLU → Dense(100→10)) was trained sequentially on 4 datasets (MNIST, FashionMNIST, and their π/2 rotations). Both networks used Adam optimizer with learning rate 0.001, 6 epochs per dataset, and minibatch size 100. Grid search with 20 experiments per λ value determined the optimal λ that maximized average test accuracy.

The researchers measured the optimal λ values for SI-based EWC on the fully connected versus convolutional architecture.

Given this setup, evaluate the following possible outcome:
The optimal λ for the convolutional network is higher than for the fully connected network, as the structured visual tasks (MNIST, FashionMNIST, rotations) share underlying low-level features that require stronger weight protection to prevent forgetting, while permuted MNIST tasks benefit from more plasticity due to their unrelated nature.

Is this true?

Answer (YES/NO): YES